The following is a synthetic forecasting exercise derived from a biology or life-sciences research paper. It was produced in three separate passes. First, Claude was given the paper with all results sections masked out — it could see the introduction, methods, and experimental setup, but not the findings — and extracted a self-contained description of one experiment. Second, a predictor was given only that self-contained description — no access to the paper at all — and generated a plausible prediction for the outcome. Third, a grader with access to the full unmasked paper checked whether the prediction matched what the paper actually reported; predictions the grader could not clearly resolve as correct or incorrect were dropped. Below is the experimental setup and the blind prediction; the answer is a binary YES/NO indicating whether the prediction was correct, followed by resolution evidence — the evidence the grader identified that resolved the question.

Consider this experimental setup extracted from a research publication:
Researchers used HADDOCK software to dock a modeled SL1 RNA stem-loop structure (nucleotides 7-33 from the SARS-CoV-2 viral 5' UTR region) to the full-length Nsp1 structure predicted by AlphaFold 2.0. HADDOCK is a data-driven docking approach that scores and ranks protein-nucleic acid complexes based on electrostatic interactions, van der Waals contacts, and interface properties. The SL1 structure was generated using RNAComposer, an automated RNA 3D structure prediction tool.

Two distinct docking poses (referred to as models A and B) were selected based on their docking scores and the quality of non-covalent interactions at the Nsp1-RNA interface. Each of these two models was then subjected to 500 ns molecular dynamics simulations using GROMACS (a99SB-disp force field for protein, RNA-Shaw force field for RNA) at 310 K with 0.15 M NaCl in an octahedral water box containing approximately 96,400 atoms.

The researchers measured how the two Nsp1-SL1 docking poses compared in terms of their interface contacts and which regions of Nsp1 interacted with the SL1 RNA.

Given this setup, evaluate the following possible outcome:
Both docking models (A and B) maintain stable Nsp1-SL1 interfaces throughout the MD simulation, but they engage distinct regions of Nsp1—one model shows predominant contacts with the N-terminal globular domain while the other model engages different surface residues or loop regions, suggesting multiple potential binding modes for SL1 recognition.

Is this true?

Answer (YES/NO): NO